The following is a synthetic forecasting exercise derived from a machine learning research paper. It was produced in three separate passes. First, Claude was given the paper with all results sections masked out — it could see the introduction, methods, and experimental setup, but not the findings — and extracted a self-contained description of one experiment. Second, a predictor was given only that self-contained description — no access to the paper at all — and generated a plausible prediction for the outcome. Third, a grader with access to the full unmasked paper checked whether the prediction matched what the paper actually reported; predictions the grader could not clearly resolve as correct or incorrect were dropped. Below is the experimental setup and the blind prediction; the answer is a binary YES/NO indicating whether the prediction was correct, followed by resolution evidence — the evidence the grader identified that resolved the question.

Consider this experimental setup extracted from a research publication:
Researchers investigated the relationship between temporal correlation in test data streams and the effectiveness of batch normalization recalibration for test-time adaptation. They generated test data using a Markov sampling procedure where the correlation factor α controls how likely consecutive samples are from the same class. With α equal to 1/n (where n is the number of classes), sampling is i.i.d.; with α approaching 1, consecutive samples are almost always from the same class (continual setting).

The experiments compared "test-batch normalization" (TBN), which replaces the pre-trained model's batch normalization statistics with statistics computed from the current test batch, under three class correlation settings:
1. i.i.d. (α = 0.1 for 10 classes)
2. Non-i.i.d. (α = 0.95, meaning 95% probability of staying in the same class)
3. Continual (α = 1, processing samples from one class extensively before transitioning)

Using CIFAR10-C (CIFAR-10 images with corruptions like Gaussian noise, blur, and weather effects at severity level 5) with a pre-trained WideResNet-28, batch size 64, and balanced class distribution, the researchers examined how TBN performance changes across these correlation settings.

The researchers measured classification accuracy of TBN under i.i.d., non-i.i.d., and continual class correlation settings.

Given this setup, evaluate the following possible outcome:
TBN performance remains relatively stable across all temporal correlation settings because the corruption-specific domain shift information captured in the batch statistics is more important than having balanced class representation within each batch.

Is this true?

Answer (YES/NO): NO